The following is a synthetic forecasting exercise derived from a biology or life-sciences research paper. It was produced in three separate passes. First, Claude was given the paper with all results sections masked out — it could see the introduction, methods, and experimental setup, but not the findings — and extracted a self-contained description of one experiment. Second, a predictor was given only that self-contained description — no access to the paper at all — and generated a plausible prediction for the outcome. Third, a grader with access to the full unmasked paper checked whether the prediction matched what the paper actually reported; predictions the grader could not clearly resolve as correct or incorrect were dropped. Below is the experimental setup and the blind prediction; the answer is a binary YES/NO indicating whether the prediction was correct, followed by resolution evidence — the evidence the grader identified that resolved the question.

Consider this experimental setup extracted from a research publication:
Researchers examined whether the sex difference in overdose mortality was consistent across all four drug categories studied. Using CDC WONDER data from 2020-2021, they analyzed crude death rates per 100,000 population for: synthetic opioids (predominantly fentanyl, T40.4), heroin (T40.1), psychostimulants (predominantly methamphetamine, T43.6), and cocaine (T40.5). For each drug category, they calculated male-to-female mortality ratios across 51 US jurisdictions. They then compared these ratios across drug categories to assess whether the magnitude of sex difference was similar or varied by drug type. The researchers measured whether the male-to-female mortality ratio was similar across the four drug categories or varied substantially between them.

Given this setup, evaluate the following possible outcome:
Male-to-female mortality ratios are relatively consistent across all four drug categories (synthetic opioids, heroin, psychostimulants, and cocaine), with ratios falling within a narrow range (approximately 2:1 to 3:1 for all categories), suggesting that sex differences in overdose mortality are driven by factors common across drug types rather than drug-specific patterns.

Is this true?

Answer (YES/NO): YES